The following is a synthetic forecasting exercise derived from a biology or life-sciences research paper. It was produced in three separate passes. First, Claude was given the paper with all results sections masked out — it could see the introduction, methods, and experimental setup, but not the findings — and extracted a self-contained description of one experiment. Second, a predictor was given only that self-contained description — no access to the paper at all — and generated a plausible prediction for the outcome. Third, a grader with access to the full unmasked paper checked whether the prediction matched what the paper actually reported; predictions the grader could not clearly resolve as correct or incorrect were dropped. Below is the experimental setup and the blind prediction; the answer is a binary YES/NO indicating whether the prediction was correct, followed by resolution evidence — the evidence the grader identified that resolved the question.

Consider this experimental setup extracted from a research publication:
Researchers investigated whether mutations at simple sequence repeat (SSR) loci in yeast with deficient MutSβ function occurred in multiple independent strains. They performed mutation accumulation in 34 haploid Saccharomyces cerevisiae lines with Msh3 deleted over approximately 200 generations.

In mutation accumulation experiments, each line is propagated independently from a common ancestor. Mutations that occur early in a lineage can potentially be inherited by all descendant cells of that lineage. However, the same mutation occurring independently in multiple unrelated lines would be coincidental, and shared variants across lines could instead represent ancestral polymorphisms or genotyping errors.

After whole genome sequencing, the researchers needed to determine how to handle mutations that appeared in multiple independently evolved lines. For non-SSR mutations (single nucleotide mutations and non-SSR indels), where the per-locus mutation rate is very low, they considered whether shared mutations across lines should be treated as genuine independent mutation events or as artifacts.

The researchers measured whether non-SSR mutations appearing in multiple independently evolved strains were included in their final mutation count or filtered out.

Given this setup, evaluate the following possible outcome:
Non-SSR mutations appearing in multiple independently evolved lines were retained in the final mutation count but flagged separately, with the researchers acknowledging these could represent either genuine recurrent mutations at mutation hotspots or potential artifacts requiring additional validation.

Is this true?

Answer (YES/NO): NO